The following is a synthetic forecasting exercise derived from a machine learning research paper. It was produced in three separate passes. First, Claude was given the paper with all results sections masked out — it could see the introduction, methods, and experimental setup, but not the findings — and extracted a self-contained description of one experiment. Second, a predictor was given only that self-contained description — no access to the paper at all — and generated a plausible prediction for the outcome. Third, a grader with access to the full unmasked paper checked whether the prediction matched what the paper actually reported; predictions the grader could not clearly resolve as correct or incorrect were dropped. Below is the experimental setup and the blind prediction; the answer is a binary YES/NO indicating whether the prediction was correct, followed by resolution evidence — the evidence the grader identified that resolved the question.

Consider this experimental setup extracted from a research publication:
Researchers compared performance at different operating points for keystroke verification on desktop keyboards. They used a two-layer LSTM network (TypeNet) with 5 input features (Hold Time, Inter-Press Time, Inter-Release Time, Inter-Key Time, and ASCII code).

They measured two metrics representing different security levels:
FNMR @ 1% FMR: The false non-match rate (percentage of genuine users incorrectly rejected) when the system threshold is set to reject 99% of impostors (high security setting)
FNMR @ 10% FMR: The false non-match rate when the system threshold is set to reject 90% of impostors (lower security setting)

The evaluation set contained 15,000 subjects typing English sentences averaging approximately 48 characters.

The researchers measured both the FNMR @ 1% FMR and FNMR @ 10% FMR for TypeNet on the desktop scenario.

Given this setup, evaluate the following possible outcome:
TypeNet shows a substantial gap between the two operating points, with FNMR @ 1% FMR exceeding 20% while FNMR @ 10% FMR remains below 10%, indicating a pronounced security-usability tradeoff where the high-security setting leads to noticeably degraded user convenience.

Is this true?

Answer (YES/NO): YES